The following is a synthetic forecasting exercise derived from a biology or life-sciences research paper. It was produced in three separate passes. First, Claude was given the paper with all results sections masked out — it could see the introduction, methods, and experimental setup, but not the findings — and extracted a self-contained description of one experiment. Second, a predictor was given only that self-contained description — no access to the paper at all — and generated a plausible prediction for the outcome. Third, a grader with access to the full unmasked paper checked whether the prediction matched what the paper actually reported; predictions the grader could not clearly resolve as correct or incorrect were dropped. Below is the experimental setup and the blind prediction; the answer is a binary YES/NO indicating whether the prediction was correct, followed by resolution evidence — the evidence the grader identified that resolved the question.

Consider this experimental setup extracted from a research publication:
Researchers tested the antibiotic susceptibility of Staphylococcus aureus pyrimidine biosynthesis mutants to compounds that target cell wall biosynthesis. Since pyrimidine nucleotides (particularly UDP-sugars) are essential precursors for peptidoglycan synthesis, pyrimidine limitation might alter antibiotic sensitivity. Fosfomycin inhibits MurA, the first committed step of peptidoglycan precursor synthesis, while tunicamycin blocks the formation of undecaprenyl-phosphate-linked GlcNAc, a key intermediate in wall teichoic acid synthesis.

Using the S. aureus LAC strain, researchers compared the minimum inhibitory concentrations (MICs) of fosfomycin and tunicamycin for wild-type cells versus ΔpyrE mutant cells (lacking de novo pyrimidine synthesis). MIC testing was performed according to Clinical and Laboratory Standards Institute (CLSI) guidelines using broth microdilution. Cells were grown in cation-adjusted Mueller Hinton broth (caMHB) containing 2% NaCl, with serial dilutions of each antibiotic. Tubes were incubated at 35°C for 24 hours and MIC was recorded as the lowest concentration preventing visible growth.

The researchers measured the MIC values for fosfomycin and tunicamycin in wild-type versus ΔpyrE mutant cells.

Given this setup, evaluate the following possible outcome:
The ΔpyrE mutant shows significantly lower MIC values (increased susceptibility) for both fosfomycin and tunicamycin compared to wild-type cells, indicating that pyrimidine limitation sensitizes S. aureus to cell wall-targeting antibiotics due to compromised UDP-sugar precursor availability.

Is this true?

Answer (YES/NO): NO